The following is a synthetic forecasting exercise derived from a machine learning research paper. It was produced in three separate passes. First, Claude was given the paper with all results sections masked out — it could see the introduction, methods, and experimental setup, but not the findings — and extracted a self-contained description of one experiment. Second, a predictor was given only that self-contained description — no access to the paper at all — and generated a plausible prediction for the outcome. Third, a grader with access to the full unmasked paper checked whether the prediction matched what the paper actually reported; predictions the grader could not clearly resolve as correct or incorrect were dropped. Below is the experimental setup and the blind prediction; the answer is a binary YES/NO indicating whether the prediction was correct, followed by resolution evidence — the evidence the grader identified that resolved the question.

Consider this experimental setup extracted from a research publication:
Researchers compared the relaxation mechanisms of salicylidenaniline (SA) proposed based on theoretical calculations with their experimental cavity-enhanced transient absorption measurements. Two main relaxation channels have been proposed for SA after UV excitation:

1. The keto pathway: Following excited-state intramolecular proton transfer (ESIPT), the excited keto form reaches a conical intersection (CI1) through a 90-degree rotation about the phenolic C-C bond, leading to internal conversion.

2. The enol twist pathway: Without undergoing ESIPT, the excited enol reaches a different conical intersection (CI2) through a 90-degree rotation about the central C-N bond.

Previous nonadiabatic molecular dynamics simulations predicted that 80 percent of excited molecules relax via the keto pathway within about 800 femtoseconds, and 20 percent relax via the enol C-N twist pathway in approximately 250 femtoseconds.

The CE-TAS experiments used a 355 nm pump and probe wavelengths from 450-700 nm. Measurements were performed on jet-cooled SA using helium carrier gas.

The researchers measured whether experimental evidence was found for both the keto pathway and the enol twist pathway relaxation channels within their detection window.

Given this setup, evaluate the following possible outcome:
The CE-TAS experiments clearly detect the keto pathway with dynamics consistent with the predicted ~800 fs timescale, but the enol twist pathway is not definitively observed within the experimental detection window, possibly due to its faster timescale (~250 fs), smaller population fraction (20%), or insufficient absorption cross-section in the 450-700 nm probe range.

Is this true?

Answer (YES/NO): NO